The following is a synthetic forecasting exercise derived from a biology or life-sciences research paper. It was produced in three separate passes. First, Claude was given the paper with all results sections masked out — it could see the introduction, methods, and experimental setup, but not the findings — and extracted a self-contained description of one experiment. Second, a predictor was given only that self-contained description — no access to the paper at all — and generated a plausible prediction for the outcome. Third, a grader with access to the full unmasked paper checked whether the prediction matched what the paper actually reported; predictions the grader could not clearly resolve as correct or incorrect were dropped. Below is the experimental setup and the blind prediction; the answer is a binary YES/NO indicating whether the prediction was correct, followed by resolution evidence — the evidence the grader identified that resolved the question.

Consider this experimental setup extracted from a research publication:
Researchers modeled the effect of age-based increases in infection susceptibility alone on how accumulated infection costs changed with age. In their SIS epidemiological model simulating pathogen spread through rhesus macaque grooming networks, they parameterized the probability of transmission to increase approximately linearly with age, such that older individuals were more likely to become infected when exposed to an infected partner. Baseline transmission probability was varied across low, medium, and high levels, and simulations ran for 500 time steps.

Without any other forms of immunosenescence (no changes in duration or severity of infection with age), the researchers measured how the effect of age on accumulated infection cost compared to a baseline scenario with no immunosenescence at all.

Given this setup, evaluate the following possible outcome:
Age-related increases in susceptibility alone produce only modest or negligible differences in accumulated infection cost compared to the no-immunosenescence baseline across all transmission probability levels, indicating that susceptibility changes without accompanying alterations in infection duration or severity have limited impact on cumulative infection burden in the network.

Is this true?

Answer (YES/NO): YES